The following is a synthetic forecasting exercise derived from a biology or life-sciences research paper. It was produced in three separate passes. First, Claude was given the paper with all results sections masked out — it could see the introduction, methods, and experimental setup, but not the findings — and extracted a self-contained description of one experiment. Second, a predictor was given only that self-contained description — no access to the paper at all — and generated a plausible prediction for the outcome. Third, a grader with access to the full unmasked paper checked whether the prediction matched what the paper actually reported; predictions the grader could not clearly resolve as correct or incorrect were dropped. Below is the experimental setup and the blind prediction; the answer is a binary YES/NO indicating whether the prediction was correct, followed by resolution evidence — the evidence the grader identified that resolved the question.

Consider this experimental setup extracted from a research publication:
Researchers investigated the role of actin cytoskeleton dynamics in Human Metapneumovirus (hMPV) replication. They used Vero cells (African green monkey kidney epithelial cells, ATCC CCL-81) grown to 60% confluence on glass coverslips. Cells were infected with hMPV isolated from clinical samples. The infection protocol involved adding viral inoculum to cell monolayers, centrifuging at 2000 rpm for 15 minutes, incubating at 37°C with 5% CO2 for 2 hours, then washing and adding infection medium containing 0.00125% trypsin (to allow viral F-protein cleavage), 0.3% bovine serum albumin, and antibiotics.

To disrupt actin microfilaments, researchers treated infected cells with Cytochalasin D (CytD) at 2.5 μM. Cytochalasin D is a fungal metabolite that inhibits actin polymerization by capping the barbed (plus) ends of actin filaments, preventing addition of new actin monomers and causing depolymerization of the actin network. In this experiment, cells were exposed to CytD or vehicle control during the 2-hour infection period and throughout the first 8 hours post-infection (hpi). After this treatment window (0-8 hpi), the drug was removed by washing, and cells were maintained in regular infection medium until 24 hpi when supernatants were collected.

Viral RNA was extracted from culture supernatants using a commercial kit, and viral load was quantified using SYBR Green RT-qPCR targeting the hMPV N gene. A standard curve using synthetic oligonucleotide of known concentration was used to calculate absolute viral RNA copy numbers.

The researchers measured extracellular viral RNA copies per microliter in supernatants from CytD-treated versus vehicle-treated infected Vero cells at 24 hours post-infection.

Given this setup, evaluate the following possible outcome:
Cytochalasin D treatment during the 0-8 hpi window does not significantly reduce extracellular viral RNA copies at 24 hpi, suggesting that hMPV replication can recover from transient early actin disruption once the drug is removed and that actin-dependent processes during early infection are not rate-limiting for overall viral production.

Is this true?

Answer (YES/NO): NO